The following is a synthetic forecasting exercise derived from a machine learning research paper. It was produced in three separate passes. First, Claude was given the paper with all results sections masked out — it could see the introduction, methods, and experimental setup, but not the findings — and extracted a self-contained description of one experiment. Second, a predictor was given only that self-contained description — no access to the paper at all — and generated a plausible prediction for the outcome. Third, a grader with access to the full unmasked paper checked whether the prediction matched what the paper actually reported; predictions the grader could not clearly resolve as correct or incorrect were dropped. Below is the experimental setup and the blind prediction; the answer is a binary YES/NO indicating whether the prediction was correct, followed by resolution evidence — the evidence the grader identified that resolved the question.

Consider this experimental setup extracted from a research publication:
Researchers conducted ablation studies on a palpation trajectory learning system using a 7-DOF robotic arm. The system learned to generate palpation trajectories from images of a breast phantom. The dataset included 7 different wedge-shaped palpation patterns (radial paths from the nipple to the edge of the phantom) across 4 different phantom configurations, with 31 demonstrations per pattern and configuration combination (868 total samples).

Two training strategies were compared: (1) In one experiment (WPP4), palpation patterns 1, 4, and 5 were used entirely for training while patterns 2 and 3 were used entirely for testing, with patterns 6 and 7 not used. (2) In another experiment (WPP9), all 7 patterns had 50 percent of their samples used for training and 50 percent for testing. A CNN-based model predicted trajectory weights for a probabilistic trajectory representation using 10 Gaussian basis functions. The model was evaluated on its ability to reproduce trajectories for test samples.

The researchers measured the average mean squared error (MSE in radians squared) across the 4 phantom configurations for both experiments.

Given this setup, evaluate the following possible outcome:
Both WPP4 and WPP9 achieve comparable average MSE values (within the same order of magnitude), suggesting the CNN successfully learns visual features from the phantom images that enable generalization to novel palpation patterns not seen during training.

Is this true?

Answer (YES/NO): YES